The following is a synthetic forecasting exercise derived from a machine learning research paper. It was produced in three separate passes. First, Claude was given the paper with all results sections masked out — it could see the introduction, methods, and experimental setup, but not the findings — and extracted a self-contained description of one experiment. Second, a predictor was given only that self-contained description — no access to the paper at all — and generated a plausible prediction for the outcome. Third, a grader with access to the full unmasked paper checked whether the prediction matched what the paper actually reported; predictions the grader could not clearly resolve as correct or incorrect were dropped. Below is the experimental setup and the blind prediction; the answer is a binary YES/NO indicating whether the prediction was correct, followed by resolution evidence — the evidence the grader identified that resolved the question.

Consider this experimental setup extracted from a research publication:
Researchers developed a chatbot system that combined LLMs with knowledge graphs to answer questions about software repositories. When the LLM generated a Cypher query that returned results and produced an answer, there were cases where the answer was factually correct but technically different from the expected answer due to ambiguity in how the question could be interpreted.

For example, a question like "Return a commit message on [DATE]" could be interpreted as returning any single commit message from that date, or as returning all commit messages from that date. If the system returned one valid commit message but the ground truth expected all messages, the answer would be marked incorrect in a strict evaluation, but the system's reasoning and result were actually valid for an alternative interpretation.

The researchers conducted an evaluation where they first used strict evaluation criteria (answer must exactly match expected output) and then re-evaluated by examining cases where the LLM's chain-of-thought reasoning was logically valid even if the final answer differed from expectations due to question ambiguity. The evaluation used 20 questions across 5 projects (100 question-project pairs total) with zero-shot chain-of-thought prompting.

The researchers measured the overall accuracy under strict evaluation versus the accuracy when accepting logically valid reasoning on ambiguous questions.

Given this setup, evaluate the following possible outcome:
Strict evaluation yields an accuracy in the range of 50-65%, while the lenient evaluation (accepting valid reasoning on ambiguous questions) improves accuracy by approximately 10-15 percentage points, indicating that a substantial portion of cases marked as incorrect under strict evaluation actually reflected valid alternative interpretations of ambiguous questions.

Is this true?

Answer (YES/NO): NO